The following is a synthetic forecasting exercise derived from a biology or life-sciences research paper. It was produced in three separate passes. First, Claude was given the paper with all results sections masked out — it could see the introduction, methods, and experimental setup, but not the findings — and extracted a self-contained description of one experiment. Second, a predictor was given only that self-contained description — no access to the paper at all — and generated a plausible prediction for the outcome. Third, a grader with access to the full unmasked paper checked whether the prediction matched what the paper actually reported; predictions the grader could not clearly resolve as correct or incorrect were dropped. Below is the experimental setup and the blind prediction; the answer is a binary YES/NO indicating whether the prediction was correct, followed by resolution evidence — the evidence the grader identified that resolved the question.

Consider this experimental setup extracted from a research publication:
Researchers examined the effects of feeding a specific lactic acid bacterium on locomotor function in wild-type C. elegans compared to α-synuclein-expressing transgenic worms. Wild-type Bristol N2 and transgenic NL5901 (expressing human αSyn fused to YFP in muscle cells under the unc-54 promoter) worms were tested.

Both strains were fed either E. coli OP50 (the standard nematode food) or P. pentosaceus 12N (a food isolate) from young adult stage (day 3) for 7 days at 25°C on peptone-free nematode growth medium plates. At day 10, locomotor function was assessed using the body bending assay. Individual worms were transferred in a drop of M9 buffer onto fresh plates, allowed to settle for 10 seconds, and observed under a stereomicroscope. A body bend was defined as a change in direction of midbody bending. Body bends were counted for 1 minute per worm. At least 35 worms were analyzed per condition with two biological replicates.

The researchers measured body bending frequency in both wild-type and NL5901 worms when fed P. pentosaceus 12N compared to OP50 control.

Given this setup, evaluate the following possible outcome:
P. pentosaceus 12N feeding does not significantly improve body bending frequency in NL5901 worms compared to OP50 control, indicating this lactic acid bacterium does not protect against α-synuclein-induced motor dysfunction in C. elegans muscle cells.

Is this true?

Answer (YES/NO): NO